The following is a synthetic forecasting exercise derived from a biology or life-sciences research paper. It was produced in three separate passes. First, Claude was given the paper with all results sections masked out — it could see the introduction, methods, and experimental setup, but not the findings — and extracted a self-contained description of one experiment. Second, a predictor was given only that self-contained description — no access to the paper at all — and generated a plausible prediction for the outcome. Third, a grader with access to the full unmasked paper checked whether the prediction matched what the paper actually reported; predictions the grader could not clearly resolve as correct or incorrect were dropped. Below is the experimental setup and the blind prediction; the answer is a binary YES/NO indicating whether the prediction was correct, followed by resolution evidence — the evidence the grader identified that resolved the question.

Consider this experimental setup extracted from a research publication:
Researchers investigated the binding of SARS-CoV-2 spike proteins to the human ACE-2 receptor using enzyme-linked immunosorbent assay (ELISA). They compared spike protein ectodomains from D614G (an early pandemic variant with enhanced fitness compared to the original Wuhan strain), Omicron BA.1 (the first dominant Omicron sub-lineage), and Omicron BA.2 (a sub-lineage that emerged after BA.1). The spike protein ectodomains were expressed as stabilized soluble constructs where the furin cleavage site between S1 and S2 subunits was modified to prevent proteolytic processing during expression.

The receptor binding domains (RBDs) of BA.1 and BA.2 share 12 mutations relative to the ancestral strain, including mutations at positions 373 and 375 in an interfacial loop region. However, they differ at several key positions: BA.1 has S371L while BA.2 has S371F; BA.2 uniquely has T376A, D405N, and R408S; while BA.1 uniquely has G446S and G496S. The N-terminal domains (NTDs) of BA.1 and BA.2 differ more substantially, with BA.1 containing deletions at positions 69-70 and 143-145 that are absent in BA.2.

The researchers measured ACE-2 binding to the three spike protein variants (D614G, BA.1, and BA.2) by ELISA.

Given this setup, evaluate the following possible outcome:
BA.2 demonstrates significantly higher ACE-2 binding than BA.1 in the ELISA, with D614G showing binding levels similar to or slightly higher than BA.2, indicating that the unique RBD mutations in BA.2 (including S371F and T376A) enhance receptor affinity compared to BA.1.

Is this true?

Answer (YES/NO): NO